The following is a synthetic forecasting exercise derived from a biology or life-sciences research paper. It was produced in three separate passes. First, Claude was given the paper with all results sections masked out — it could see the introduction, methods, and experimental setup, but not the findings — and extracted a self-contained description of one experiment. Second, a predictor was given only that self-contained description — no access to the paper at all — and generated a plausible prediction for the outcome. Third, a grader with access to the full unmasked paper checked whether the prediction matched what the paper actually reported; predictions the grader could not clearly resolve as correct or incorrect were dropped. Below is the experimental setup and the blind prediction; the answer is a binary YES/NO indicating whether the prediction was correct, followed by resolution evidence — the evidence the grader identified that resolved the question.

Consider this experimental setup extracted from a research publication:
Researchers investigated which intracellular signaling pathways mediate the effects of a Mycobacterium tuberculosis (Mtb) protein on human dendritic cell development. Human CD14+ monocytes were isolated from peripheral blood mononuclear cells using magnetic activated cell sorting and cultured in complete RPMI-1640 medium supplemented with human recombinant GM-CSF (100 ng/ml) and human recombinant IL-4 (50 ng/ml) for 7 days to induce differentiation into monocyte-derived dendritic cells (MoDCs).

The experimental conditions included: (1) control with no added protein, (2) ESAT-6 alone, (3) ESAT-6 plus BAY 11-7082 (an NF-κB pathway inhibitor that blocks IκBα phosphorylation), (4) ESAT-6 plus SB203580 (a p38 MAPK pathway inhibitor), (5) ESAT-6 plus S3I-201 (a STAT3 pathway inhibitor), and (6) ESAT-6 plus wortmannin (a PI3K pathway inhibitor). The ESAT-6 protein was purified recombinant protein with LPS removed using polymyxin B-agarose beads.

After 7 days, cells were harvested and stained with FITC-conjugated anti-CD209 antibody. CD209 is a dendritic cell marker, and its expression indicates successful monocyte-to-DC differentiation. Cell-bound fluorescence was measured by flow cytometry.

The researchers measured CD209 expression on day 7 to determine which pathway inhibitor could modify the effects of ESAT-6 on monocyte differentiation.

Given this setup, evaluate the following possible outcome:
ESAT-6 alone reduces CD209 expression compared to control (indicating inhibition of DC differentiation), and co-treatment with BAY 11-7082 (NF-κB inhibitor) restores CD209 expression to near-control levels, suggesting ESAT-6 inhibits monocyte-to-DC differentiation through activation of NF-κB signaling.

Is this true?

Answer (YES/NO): NO